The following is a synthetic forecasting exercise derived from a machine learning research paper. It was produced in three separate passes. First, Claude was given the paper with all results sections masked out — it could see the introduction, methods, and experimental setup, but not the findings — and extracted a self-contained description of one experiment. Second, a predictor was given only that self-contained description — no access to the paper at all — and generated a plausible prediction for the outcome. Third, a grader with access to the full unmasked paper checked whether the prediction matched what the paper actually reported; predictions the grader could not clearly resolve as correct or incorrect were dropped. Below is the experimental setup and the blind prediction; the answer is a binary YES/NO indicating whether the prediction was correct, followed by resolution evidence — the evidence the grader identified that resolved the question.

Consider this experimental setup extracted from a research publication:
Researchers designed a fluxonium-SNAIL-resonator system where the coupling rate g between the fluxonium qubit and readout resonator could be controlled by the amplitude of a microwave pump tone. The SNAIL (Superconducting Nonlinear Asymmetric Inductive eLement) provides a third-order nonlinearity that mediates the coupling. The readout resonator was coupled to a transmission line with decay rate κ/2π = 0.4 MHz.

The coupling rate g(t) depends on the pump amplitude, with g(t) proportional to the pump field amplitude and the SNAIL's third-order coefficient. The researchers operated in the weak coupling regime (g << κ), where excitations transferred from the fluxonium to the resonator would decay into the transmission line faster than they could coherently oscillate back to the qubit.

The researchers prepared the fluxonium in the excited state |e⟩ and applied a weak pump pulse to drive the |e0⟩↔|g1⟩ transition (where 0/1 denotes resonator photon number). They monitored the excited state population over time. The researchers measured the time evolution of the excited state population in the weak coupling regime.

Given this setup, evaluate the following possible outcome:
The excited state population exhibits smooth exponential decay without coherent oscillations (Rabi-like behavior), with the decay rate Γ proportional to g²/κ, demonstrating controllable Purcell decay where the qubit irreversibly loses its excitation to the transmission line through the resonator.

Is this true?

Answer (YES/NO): YES